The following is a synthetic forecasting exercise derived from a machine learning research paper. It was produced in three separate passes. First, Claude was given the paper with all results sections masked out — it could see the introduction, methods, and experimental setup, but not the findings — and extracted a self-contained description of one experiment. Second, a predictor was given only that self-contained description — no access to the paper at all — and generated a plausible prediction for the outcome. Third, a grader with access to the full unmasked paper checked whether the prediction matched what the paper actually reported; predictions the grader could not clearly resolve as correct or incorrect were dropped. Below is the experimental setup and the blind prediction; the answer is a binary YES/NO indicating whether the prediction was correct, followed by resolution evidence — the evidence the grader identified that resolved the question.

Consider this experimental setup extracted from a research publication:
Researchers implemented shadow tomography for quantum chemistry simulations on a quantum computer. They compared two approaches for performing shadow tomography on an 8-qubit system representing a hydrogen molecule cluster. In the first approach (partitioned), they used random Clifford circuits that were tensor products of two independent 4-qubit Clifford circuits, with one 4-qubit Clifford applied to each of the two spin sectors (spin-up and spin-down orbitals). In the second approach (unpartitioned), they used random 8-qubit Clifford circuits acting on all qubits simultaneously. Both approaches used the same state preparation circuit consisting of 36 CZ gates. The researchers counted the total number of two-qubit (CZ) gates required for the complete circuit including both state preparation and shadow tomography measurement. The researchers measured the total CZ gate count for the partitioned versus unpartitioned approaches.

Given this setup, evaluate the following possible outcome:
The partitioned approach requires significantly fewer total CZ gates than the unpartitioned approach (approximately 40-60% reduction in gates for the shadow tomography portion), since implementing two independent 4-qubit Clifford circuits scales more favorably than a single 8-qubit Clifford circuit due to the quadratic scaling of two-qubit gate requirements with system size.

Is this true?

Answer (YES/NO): YES